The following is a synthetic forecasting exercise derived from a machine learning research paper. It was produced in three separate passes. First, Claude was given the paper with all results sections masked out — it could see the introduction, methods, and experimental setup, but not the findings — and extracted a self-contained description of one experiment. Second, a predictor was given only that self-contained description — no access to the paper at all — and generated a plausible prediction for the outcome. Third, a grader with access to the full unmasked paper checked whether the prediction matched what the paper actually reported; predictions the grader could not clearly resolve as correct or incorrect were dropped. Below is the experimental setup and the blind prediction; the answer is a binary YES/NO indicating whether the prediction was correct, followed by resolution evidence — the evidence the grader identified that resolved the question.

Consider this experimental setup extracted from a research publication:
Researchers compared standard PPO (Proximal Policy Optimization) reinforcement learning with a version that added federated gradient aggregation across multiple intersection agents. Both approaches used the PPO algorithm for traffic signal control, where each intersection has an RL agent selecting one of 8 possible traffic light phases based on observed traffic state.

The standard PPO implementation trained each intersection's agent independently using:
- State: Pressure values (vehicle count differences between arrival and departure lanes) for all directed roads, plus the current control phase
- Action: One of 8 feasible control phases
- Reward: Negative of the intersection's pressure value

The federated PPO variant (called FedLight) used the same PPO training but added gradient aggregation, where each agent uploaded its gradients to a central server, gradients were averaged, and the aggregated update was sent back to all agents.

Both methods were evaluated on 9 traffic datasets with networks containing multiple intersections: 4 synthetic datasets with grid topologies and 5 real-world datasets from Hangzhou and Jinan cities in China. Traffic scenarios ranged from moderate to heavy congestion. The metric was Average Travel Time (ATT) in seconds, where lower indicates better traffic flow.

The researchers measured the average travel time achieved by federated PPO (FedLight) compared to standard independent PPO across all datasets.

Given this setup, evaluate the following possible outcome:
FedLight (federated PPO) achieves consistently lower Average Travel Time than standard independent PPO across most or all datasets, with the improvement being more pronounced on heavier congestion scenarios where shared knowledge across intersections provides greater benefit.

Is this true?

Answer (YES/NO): YES